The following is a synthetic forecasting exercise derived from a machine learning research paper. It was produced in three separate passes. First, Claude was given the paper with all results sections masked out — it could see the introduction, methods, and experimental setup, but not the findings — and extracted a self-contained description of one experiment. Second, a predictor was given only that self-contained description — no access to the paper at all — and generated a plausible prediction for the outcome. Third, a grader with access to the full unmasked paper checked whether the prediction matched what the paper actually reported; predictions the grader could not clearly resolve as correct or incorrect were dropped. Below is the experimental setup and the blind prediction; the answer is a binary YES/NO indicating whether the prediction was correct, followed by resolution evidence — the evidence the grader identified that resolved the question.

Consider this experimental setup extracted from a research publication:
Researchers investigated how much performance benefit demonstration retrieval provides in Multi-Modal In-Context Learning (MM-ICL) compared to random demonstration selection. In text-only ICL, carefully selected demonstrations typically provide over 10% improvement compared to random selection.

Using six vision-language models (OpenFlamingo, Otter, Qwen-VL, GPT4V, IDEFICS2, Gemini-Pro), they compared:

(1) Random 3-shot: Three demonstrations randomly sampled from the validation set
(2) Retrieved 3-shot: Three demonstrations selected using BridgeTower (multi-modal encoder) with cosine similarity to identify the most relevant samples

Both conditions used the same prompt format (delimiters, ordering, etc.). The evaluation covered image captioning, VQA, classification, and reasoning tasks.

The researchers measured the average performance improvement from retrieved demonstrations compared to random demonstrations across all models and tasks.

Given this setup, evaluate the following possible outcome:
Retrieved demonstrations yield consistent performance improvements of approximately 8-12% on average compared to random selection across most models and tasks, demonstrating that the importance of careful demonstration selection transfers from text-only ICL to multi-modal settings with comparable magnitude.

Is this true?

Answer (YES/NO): NO